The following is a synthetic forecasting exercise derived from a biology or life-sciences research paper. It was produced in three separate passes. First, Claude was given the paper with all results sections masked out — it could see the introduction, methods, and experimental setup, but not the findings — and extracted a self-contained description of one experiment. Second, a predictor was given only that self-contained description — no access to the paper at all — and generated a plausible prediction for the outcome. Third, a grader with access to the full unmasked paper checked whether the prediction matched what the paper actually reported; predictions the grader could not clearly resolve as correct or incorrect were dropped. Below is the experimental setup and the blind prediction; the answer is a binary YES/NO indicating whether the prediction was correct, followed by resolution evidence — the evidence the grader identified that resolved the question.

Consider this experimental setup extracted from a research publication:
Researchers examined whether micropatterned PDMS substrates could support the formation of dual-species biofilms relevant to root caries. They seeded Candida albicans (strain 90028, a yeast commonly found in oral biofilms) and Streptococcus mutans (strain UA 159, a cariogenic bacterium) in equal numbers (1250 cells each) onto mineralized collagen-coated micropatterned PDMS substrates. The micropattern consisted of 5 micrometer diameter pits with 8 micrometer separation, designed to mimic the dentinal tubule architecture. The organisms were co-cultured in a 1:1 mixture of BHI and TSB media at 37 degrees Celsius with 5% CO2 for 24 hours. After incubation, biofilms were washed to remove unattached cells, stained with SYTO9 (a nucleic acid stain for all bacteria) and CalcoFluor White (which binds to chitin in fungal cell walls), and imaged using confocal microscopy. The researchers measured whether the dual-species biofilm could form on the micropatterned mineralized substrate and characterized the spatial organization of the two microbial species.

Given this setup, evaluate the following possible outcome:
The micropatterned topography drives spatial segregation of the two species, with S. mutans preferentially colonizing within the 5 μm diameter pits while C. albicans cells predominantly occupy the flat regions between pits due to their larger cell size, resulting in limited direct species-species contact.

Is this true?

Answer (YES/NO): NO